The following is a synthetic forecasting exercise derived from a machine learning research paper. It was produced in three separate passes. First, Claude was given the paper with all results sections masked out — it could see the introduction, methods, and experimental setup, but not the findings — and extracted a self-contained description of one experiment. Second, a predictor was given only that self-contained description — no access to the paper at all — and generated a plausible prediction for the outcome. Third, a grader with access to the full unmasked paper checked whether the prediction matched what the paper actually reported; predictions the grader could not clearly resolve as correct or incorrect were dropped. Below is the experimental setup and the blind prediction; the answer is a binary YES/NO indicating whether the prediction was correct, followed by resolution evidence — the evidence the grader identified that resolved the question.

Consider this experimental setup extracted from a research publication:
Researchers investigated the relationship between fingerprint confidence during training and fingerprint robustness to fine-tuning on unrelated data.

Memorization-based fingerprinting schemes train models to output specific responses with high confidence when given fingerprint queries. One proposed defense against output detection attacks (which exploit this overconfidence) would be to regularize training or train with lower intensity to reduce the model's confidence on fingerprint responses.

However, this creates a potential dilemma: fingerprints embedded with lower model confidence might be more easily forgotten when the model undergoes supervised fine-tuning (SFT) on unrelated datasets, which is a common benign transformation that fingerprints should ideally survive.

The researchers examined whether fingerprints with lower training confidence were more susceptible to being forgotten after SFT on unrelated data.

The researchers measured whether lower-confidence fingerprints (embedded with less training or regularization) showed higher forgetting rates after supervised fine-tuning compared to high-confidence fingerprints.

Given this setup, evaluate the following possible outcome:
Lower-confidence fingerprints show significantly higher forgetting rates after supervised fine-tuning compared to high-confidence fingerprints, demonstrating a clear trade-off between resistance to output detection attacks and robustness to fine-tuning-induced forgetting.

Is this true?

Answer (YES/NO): YES